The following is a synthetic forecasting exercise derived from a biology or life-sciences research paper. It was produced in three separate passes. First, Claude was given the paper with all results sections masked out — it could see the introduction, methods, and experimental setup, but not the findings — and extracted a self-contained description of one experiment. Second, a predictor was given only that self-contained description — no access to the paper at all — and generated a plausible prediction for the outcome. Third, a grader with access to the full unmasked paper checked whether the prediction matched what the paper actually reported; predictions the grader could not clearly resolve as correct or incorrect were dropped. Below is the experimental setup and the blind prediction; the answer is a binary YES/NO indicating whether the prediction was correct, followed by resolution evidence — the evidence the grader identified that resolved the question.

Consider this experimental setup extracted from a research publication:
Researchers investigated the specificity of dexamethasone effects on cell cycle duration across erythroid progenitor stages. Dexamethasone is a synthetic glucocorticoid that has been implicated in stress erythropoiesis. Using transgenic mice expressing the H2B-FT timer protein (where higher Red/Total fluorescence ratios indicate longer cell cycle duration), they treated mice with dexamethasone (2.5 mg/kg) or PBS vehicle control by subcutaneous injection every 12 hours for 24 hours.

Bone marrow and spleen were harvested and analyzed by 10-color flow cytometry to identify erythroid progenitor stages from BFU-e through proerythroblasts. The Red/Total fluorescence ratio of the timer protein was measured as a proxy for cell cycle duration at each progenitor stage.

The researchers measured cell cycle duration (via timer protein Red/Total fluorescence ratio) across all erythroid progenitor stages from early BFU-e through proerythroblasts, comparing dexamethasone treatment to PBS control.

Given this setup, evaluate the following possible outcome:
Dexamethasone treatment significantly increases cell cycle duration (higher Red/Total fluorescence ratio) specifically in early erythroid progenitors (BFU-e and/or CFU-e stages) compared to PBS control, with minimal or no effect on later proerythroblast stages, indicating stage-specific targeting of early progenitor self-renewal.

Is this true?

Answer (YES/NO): NO